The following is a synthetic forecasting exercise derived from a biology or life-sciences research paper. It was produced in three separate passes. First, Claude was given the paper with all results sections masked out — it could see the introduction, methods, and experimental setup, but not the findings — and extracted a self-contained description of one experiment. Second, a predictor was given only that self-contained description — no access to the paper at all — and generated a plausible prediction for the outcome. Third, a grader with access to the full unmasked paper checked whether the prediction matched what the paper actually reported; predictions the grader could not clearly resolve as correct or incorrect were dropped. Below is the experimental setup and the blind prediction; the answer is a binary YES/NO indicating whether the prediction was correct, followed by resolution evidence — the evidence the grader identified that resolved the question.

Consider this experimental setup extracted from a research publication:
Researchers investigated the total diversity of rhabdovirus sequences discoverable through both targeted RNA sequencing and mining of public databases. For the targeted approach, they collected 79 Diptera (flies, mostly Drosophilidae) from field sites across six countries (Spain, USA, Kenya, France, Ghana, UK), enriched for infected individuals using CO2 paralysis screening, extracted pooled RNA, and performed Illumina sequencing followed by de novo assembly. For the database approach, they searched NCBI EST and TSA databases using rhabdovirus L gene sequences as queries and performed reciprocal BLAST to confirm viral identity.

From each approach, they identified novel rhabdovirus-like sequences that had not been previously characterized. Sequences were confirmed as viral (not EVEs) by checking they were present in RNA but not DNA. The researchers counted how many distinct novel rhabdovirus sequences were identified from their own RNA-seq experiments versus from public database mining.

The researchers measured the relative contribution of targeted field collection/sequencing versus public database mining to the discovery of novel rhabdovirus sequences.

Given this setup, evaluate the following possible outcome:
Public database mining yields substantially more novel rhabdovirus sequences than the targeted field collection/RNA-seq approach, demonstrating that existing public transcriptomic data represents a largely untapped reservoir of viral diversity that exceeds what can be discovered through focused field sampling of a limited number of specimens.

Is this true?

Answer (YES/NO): YES